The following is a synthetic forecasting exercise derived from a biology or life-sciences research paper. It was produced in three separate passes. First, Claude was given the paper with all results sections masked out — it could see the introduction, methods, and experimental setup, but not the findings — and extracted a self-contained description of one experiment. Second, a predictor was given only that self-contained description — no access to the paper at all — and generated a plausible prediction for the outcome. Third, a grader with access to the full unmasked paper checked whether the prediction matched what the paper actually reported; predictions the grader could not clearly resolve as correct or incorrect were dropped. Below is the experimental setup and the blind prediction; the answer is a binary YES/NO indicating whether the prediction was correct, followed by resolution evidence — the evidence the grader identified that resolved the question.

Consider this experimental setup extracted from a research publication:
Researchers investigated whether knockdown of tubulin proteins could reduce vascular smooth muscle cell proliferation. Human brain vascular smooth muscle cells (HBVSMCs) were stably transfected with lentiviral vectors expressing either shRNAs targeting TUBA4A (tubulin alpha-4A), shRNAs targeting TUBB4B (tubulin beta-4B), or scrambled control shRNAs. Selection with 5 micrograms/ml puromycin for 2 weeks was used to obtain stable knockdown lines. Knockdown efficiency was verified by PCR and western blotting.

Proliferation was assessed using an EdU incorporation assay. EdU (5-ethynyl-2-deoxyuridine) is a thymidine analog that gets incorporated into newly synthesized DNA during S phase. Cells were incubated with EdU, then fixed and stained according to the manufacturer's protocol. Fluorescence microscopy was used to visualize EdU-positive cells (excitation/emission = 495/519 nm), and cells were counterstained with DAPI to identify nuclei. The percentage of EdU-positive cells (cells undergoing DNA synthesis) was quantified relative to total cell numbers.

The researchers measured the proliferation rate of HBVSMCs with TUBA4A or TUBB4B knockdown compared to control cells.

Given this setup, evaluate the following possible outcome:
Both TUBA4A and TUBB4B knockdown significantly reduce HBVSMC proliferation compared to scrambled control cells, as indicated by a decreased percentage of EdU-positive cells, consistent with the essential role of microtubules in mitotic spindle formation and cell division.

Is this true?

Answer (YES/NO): YES